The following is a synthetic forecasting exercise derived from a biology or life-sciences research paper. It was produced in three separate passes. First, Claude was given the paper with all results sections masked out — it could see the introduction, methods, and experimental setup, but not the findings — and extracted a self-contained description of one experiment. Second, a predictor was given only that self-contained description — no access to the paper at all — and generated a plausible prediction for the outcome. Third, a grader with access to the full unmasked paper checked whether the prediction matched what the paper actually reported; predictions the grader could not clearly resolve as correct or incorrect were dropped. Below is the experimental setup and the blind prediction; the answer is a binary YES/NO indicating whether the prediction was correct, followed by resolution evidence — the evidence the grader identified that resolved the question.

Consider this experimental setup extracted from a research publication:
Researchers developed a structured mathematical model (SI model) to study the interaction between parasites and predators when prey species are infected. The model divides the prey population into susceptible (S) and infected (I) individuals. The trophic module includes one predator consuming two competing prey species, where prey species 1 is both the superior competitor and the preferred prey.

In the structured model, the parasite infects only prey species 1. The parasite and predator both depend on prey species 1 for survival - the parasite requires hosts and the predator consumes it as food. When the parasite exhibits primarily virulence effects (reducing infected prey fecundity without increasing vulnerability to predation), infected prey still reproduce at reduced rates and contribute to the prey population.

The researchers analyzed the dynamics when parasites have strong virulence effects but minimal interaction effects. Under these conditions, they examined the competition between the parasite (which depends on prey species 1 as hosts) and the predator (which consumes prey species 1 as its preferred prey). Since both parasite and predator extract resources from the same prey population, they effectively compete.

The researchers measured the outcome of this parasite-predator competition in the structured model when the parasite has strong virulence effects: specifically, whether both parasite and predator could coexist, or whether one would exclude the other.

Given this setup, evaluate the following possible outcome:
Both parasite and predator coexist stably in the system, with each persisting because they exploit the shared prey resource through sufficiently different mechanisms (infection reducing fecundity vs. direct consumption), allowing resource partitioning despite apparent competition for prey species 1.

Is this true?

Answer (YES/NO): NO